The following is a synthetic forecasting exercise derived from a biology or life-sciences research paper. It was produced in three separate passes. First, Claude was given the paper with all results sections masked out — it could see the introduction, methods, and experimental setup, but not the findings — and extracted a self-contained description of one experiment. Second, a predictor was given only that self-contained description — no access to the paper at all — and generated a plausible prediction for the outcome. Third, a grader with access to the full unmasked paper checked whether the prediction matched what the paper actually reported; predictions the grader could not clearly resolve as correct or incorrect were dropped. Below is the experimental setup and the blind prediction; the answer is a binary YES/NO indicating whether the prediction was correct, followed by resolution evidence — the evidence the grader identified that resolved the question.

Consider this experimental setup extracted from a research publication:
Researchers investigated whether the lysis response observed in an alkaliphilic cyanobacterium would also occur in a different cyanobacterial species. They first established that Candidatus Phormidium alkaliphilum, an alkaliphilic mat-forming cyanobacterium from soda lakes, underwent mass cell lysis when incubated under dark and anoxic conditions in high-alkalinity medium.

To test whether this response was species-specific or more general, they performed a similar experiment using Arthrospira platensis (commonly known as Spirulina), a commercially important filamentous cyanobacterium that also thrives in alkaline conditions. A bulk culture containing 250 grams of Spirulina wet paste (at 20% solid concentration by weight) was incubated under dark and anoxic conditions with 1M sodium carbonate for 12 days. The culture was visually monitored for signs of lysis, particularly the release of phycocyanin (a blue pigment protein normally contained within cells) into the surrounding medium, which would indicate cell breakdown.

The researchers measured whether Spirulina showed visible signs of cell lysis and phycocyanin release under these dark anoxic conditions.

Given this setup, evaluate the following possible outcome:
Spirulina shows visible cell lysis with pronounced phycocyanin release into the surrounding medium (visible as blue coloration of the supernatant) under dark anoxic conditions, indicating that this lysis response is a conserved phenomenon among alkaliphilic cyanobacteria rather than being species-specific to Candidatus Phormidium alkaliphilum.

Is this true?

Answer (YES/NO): YES